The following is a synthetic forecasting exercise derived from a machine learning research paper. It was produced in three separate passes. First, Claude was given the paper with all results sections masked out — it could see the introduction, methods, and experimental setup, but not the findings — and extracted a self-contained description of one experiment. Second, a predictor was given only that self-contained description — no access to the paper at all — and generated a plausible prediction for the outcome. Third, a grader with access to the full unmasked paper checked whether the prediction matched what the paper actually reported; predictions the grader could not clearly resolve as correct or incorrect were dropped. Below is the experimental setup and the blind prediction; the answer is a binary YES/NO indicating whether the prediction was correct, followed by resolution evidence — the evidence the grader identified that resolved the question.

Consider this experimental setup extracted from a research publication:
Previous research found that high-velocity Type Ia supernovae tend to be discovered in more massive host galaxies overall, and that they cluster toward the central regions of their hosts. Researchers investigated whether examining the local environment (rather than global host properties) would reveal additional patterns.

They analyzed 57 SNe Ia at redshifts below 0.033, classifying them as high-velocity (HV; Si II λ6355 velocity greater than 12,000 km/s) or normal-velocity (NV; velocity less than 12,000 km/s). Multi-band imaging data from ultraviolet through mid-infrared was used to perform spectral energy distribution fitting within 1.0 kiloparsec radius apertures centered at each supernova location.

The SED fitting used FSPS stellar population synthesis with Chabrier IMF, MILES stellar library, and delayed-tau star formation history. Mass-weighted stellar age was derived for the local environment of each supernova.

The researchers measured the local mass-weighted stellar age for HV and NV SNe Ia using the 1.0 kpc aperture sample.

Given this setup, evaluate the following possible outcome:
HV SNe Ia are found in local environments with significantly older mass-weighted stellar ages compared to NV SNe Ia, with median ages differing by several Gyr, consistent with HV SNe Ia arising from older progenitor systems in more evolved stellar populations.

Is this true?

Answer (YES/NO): NO